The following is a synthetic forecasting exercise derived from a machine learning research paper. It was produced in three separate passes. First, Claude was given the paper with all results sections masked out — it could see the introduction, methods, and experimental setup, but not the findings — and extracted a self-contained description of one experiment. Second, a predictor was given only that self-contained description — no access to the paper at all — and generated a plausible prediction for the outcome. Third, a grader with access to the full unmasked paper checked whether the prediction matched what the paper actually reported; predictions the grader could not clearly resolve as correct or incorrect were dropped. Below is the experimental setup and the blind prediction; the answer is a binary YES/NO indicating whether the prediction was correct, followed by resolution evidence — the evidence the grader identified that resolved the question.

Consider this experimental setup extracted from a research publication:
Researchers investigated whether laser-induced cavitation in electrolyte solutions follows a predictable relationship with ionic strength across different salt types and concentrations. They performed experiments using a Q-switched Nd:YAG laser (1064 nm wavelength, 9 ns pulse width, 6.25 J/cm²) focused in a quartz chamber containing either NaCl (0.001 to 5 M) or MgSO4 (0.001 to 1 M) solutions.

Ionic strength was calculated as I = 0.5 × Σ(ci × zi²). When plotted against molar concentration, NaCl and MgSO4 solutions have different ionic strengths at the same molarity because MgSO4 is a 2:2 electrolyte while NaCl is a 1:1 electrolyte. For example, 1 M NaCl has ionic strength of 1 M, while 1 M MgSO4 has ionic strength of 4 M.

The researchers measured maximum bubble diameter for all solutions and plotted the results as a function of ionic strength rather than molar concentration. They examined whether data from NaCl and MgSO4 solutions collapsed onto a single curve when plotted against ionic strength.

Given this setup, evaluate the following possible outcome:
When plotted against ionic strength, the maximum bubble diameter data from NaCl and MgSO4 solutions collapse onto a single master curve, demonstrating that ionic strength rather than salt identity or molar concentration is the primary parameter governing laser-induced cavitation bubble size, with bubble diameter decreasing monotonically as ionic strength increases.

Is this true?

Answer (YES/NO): NO